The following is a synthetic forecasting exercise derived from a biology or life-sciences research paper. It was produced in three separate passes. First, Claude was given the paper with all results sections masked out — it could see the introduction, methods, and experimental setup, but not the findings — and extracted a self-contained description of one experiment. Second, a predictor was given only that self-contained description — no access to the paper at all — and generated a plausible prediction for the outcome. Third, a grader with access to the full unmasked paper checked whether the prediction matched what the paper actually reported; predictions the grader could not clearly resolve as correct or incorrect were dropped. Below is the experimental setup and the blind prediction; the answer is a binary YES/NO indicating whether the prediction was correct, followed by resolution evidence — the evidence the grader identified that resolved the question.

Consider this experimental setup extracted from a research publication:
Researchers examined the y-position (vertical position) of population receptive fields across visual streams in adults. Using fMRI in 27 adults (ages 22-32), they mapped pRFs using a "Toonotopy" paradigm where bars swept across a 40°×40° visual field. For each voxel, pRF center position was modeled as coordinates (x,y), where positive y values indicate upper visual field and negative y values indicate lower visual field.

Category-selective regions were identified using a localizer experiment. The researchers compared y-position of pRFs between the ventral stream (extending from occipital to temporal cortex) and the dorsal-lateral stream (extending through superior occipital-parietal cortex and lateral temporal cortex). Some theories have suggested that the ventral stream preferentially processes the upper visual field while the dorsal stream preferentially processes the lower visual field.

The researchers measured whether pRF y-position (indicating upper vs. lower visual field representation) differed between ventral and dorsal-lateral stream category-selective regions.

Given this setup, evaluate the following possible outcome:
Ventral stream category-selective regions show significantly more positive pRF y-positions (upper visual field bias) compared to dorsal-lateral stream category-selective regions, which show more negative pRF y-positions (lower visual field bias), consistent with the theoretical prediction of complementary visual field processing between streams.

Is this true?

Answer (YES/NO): NO